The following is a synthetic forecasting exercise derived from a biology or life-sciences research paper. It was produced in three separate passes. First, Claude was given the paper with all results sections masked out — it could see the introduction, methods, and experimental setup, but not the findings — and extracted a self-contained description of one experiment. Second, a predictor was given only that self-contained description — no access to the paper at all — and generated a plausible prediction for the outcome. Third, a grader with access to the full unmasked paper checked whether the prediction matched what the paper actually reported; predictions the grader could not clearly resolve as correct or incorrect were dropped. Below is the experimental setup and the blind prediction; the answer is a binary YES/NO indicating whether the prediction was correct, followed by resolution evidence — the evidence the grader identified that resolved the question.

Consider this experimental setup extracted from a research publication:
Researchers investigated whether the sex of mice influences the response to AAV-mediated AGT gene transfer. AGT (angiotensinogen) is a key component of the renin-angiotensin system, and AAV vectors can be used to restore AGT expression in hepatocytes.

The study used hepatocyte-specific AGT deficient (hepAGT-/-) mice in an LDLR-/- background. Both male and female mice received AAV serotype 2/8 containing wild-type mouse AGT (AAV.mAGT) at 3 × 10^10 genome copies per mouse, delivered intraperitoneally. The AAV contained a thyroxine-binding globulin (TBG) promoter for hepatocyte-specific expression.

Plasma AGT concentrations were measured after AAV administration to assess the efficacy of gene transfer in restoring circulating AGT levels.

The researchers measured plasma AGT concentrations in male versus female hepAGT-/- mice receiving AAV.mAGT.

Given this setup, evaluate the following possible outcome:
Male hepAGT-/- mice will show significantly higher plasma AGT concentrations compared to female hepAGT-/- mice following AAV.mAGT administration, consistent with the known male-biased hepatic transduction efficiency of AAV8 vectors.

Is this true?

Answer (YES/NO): YES